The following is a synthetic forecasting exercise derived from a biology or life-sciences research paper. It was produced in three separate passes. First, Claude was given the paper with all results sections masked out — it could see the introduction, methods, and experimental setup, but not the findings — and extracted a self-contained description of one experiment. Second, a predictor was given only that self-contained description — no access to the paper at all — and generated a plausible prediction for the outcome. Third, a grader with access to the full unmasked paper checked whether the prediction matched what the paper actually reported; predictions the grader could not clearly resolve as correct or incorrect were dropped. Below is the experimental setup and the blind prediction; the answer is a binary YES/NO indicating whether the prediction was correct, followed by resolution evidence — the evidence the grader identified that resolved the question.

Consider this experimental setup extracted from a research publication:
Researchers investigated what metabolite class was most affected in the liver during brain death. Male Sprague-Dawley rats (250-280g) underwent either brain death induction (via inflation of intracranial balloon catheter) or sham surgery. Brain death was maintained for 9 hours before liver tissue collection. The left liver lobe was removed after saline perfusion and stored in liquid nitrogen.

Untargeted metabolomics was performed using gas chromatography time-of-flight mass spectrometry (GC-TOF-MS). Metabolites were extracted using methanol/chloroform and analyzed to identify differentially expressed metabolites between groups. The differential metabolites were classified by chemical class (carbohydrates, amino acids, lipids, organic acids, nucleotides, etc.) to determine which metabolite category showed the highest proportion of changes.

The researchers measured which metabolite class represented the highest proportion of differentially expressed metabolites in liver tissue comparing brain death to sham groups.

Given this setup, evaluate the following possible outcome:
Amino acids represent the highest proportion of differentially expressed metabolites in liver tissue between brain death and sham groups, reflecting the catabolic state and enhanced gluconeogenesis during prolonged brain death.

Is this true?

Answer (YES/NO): NO